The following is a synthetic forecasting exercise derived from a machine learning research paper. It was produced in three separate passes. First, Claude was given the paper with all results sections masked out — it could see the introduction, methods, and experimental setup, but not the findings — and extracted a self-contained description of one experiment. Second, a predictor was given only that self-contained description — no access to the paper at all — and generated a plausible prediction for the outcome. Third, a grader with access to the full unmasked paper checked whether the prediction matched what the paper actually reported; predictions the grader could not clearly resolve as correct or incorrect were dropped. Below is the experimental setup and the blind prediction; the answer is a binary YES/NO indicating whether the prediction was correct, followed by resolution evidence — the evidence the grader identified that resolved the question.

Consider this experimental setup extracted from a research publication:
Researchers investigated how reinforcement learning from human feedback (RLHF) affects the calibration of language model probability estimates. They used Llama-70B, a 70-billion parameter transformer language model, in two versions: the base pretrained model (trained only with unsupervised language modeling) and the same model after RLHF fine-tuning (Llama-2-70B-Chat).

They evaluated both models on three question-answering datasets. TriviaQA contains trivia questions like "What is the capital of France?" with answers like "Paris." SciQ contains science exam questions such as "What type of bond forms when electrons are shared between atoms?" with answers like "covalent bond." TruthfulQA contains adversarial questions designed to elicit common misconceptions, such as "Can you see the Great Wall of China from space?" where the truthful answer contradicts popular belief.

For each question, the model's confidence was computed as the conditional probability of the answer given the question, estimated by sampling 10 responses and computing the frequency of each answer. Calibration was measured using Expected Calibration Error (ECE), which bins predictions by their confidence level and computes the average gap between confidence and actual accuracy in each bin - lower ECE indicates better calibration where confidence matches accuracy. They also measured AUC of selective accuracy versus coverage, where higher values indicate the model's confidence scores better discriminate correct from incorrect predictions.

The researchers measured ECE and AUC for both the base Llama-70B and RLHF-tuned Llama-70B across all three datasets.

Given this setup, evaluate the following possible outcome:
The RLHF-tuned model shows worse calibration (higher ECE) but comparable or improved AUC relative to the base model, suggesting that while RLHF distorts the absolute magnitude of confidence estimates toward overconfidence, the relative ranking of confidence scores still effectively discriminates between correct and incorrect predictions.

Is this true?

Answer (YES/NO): NO